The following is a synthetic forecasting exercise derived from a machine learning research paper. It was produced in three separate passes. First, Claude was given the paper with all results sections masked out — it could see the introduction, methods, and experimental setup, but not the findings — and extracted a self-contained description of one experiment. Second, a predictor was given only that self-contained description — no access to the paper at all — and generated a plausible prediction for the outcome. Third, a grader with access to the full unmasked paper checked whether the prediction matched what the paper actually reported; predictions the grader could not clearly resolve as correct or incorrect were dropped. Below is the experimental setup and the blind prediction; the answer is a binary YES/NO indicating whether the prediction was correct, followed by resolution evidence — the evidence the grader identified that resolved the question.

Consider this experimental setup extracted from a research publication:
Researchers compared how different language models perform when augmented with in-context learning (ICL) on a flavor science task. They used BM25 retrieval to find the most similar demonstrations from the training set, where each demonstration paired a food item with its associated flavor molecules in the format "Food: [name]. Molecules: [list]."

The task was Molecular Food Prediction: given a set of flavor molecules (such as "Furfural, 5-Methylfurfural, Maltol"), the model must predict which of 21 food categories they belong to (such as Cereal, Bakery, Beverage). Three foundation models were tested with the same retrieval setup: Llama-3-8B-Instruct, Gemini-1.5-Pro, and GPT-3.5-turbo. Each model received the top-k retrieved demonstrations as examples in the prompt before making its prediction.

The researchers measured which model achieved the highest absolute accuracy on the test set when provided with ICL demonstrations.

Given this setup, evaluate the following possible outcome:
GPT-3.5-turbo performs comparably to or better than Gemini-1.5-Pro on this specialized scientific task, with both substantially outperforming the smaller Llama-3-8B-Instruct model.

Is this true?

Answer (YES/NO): NO